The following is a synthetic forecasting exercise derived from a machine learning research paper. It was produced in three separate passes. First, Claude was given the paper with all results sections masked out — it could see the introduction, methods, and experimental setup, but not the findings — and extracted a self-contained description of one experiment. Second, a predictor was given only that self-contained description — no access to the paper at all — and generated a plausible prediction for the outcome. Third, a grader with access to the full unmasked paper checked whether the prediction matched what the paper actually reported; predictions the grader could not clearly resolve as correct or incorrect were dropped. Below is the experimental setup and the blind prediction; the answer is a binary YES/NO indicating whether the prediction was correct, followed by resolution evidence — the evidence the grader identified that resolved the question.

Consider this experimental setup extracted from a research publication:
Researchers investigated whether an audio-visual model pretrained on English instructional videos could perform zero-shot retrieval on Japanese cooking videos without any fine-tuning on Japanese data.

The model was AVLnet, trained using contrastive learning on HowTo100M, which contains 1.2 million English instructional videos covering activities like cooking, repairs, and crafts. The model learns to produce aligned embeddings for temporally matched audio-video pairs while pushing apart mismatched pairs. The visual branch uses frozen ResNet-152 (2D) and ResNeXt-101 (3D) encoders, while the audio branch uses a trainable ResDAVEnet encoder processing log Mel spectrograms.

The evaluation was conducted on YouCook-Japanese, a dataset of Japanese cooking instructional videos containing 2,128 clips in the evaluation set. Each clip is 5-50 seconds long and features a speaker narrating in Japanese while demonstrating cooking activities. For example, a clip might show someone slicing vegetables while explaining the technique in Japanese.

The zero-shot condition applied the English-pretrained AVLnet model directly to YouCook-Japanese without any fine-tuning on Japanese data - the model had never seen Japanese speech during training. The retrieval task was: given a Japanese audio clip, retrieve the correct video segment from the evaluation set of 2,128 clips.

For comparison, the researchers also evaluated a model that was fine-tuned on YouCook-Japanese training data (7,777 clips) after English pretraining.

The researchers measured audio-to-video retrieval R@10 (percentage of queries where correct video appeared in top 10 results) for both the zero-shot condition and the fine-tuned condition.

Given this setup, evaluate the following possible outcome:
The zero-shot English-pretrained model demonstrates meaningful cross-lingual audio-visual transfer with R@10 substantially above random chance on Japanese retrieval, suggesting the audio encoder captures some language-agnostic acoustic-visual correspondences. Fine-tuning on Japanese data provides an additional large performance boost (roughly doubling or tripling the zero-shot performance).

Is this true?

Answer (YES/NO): YES